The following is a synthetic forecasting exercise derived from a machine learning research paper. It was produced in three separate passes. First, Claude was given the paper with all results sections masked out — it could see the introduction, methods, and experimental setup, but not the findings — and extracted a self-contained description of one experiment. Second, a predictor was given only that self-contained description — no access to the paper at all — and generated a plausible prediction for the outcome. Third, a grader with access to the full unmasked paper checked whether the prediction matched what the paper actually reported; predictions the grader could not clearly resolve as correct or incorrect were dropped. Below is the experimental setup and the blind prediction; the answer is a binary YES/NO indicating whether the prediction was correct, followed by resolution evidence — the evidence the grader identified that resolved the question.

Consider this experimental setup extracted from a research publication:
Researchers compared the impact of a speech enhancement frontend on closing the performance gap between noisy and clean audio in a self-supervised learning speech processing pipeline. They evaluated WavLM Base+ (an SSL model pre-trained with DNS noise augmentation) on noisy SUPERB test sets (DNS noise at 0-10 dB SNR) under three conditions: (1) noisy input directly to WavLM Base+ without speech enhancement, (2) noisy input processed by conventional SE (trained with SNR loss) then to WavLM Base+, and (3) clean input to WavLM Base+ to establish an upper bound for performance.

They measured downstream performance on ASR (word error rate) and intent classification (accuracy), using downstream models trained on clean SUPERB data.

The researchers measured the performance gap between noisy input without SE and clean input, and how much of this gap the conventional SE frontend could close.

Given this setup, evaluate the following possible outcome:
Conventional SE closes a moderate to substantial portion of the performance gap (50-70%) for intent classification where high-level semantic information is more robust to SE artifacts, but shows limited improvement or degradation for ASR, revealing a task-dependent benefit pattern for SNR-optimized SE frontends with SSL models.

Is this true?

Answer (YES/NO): YES